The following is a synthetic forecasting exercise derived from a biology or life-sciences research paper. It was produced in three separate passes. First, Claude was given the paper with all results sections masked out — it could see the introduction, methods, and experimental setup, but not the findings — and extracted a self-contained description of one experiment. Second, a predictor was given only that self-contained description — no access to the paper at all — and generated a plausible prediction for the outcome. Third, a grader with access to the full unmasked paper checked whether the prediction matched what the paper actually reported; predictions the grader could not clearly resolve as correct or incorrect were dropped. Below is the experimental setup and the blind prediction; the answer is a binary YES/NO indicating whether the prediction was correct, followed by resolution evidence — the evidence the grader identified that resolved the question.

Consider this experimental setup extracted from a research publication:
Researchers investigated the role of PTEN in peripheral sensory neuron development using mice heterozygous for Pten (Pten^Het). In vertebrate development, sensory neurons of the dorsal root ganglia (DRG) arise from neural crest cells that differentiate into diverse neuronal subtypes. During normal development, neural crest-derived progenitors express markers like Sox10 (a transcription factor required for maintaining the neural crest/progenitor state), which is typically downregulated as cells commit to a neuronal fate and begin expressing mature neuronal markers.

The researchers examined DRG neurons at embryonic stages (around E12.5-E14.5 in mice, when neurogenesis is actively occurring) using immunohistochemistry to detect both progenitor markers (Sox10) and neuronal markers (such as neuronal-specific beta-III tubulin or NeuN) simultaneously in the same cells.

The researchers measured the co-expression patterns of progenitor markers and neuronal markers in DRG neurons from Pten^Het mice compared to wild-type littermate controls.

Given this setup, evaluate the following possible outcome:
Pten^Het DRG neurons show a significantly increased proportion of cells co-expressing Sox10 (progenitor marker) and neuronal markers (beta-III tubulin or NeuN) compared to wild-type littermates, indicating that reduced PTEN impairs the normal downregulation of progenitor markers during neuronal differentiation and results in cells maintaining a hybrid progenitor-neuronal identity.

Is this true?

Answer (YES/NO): YES